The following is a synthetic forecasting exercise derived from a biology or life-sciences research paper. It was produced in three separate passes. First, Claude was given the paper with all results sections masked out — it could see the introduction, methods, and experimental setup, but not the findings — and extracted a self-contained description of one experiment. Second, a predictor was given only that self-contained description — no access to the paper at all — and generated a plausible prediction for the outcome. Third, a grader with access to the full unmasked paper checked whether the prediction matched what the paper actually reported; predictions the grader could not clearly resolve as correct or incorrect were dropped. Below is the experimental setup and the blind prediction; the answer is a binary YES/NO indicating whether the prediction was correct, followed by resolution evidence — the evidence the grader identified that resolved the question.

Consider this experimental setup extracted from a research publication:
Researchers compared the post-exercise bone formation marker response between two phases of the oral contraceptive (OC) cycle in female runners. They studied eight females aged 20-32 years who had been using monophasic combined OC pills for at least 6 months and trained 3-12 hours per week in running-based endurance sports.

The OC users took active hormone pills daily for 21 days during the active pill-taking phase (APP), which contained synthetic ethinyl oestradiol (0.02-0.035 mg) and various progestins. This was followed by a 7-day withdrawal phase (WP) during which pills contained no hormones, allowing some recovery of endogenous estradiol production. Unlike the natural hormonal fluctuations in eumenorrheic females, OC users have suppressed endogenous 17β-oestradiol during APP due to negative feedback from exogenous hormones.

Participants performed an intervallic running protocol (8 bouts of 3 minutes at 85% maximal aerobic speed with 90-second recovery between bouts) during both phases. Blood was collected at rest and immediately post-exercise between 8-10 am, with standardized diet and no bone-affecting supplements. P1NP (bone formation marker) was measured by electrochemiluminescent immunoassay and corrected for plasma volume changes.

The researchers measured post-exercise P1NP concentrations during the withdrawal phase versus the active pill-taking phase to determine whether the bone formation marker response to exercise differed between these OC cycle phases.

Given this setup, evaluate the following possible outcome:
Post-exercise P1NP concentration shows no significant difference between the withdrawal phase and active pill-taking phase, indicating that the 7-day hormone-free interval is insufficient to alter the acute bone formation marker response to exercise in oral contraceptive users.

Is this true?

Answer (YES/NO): NO